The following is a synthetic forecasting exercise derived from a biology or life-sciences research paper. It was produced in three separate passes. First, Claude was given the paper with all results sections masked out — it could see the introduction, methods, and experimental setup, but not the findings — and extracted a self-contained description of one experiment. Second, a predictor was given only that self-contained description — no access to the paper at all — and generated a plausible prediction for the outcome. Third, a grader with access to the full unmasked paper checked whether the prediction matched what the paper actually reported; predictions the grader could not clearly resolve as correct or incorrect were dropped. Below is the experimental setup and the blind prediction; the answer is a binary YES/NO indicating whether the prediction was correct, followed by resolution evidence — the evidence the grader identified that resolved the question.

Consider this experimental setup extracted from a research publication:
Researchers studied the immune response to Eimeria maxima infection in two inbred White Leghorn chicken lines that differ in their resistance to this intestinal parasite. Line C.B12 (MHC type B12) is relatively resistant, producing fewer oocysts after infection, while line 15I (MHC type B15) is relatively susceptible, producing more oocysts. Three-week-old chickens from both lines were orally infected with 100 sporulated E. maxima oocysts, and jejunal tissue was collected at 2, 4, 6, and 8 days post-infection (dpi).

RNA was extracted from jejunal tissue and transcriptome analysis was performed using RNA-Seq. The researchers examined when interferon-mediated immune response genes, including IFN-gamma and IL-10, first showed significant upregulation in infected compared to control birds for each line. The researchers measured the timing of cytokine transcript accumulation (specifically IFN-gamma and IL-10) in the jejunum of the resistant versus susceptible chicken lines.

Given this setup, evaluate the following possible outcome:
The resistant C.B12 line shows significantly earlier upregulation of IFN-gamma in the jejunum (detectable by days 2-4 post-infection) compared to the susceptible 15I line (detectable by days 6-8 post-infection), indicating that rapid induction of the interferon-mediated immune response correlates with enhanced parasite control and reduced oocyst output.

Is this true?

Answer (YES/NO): YES